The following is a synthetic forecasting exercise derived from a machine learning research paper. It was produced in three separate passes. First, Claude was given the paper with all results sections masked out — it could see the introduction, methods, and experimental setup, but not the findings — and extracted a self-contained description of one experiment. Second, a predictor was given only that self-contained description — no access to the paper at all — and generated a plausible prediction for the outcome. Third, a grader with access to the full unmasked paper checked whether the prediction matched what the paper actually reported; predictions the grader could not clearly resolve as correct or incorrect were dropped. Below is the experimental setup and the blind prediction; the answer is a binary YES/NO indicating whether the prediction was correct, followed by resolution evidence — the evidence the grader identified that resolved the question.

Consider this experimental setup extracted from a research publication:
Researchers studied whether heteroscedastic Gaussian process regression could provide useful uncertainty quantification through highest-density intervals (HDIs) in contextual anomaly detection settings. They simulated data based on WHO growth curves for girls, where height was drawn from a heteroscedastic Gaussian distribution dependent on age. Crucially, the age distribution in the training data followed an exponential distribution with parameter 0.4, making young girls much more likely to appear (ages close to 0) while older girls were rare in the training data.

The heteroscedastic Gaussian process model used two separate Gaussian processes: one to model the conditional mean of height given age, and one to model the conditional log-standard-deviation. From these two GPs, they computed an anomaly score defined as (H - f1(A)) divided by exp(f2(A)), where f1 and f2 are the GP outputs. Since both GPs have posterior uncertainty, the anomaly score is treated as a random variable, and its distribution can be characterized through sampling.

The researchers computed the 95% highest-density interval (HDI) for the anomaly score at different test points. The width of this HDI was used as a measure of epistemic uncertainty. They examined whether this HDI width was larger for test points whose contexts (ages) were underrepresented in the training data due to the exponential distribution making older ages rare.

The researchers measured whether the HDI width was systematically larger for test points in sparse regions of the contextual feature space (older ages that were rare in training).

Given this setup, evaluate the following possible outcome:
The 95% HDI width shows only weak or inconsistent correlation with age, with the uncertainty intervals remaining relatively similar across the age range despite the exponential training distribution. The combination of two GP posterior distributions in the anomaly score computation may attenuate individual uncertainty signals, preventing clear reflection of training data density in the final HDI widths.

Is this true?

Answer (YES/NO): NO